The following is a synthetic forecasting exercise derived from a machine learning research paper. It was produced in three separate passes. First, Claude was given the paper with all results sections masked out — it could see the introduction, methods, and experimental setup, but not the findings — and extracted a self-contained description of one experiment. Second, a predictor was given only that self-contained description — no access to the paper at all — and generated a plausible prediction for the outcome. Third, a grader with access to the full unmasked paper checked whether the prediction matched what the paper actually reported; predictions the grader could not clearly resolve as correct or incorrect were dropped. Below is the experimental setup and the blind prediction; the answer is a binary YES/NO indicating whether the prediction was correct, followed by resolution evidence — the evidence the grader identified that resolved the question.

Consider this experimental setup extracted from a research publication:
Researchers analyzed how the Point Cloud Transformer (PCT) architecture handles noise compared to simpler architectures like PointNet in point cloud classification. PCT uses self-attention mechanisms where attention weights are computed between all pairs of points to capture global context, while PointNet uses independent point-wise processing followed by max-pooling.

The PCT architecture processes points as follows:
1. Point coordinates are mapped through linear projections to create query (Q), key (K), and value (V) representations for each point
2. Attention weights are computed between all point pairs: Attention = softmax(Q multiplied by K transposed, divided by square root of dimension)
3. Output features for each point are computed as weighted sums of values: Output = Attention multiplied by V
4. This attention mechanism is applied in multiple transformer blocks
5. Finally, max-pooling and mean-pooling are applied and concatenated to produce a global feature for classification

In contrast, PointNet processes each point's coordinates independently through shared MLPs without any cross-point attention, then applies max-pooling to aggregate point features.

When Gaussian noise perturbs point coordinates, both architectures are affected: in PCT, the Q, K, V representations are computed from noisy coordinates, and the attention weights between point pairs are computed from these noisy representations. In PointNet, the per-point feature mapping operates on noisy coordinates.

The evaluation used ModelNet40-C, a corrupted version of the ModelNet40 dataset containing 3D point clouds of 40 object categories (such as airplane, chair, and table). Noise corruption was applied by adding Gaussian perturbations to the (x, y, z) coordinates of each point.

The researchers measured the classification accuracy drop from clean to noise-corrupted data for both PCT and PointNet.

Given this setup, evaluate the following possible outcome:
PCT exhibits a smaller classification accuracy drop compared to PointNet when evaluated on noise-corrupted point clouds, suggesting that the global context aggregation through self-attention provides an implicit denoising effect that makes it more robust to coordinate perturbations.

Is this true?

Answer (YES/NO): NO